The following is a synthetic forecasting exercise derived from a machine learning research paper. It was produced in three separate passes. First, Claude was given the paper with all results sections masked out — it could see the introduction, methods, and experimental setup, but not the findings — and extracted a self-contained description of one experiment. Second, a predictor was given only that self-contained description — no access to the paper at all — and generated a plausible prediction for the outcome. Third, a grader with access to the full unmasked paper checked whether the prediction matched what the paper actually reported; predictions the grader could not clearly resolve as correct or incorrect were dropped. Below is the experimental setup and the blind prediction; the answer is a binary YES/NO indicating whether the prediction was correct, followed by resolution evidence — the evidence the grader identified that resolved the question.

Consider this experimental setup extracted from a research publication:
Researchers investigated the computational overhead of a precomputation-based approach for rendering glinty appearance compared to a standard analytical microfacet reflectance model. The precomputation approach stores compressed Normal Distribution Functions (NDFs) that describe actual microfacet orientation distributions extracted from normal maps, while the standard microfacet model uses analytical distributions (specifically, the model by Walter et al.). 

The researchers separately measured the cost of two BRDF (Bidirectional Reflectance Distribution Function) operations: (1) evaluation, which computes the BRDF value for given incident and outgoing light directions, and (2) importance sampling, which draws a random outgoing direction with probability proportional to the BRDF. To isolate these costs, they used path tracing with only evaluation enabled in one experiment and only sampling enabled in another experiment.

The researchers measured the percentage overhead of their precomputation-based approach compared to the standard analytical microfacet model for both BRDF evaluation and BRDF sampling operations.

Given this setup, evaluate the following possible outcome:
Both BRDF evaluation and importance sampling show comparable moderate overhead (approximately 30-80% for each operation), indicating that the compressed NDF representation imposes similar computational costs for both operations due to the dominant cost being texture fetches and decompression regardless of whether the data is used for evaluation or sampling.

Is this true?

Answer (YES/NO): NO